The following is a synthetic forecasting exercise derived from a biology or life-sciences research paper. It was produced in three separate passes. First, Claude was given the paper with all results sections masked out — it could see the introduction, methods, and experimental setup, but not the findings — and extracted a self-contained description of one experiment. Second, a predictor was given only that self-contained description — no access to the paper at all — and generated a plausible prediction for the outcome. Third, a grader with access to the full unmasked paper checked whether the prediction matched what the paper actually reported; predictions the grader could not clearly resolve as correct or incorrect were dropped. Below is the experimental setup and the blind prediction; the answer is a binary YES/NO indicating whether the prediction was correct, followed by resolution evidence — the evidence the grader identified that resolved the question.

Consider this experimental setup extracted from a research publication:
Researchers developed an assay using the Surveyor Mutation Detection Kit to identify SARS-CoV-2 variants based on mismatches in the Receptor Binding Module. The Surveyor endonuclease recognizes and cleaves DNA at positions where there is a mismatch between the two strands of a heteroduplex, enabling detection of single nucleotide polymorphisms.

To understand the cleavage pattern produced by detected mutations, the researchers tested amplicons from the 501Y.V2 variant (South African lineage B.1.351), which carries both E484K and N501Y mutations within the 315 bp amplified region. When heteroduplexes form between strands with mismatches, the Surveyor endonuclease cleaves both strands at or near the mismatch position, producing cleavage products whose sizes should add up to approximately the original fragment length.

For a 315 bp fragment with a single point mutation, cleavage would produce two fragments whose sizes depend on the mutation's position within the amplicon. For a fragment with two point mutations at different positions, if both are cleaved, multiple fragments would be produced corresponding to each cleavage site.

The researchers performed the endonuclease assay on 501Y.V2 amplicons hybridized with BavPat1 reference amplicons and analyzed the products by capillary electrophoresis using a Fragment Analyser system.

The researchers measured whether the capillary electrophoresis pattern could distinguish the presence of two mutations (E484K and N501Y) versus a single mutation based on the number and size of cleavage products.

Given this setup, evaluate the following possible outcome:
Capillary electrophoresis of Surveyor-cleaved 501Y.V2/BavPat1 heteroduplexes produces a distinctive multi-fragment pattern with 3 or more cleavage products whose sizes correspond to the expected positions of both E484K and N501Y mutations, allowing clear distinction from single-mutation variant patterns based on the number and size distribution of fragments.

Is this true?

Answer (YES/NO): YES